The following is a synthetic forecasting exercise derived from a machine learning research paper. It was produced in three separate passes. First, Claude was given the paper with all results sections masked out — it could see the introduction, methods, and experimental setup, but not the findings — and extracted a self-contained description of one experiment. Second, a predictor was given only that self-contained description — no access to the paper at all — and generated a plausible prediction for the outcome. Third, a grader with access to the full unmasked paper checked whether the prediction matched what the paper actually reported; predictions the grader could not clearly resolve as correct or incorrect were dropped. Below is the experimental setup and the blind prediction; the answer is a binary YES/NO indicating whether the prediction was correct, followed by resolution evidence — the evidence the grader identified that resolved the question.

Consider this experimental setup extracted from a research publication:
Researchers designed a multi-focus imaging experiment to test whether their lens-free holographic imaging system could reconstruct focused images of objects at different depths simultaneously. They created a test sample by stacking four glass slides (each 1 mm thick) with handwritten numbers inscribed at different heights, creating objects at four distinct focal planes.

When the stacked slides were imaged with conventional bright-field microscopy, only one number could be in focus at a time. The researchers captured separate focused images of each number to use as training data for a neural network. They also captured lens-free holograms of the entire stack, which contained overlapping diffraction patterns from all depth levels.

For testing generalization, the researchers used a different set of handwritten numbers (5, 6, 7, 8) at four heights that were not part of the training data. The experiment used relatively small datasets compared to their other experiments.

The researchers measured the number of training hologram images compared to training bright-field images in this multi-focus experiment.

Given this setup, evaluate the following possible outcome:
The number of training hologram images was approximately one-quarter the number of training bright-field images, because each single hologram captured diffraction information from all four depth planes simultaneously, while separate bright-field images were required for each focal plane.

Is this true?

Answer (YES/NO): YES